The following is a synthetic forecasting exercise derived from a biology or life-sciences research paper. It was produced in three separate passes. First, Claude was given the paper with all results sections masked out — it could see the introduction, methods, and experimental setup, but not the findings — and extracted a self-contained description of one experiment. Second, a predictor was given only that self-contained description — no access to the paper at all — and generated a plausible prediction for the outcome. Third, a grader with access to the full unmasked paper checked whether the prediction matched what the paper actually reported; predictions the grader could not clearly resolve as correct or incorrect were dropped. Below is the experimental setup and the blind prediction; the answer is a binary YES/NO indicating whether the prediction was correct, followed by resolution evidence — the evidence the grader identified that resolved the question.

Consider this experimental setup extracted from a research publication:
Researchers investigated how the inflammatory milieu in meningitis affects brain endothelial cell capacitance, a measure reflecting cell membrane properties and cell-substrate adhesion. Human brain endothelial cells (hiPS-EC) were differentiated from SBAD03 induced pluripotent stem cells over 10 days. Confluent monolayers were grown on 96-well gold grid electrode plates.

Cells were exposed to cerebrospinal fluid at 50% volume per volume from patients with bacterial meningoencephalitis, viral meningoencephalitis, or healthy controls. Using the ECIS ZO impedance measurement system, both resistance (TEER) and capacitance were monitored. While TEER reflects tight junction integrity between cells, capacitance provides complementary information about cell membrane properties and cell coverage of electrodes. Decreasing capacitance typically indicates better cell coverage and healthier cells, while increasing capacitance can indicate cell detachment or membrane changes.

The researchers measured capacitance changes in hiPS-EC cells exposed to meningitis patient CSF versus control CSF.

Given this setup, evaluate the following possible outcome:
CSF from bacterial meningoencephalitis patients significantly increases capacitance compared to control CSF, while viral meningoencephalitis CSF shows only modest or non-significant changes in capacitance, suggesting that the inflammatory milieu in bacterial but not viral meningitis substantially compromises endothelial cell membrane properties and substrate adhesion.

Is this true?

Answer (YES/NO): NO